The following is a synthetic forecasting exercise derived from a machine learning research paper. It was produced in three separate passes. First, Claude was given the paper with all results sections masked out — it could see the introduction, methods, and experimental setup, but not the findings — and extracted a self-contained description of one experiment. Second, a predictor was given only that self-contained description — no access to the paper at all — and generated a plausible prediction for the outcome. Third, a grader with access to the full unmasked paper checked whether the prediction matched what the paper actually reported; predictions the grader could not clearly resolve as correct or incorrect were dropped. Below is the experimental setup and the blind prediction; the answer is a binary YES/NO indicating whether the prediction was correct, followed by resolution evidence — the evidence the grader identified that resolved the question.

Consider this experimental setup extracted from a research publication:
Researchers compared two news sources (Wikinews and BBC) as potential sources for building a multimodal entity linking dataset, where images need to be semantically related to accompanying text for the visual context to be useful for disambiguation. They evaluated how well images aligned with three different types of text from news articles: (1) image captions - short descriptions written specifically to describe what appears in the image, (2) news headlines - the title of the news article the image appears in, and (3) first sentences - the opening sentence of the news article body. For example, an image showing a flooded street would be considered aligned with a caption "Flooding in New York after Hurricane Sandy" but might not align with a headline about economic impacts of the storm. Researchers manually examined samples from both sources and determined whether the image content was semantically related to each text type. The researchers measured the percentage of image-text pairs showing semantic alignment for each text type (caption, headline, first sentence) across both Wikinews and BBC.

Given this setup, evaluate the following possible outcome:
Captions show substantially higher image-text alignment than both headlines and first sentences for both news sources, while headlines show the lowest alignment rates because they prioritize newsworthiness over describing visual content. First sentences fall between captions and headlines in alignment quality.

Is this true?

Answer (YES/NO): NO